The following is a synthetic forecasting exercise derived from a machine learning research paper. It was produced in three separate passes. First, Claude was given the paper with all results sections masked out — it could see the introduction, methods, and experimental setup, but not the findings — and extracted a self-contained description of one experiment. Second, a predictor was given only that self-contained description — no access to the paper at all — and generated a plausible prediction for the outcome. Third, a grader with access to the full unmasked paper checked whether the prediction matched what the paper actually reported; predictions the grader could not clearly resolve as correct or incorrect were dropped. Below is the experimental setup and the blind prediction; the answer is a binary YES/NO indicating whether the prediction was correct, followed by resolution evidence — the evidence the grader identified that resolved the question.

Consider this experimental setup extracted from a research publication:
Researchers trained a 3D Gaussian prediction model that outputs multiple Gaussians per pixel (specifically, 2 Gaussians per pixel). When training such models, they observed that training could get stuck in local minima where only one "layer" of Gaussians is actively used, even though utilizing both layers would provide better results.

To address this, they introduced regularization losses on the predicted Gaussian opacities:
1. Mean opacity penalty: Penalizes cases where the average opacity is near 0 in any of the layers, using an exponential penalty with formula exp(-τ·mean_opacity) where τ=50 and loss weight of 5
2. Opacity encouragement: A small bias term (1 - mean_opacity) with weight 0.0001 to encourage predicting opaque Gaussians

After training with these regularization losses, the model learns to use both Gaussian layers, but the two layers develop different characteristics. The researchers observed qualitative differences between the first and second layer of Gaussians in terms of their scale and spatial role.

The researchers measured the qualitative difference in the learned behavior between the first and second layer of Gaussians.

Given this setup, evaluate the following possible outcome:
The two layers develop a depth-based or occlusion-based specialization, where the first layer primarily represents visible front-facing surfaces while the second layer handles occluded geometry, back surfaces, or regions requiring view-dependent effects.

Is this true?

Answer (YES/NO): NO